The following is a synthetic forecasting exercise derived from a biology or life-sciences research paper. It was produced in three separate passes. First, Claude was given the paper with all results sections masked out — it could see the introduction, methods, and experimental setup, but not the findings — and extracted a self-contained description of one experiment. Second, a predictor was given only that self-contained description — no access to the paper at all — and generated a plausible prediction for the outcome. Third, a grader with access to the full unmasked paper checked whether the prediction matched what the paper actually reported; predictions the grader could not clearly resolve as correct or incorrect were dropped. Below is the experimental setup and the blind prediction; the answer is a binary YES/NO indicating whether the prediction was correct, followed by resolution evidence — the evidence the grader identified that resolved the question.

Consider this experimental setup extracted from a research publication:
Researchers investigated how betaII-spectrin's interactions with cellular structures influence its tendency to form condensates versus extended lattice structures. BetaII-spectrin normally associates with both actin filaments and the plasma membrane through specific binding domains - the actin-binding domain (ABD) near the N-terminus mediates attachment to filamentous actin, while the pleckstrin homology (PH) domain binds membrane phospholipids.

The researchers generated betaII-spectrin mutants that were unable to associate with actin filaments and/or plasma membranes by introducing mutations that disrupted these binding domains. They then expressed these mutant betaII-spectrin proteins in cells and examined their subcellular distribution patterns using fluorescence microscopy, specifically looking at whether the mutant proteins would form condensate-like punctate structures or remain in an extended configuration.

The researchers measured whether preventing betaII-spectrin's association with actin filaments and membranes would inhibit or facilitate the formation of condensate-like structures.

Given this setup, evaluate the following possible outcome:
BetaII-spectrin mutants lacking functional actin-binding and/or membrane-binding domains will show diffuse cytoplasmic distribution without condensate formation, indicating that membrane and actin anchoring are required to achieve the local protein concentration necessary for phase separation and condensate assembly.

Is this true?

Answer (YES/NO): NO